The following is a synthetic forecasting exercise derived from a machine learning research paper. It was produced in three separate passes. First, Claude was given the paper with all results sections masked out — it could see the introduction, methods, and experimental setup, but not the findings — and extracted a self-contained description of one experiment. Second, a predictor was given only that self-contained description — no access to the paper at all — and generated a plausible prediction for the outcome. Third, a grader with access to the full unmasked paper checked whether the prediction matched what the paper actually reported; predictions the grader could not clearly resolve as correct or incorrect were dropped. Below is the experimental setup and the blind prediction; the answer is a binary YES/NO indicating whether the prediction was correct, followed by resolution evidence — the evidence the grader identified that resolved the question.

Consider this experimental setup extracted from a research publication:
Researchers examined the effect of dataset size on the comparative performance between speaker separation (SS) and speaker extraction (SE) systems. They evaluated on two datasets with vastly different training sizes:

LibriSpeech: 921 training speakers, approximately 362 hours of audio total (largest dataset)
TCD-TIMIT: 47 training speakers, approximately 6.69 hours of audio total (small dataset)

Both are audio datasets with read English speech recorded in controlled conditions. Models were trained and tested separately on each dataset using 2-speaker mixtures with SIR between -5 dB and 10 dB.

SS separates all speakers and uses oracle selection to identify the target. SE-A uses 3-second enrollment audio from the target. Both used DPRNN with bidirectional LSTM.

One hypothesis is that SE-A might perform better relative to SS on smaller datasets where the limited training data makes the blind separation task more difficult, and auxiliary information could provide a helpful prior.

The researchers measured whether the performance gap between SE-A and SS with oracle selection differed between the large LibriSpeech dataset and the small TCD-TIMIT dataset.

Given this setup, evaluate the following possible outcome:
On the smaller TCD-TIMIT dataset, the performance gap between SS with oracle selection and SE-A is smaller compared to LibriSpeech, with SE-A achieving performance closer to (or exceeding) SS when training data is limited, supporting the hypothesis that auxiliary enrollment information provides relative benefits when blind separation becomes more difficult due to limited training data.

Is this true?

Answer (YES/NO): NO